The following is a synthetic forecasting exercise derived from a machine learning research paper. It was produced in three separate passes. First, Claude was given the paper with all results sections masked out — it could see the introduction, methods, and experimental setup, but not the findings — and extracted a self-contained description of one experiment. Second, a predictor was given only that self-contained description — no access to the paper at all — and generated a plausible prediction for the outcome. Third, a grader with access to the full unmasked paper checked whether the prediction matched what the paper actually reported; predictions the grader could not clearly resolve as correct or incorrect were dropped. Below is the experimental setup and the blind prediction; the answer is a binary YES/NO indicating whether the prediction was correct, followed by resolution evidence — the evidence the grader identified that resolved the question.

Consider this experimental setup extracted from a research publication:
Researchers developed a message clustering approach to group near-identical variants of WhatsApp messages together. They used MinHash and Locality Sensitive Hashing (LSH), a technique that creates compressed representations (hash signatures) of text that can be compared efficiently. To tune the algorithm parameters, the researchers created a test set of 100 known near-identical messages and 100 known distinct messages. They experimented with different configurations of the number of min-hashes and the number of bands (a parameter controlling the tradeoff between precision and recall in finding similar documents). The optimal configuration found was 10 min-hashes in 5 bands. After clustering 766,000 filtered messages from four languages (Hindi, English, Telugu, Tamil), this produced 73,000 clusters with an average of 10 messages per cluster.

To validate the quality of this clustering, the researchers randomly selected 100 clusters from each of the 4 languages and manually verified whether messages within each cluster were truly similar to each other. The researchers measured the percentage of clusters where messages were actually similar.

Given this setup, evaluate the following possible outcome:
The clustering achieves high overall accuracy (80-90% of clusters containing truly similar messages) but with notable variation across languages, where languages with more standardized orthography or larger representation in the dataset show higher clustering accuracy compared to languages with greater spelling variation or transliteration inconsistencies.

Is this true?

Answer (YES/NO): NO